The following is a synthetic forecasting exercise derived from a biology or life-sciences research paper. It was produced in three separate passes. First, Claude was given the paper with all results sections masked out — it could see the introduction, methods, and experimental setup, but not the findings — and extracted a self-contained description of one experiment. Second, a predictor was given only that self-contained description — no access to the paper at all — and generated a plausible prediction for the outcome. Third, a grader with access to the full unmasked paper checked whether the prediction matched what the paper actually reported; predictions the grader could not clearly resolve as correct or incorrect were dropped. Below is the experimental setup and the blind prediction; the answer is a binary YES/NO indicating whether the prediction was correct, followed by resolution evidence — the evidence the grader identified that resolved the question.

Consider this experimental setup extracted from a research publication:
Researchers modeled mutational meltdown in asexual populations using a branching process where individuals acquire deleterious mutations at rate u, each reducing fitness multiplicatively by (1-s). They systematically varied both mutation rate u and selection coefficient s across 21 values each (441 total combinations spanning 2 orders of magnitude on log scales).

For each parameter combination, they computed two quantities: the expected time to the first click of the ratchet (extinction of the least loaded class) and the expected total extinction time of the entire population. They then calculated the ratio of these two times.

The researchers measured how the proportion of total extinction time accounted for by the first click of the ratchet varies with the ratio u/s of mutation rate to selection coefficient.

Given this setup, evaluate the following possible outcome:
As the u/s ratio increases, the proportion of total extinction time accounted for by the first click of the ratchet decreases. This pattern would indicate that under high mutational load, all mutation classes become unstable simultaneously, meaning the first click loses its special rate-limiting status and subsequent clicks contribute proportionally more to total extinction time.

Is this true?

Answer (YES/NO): YES